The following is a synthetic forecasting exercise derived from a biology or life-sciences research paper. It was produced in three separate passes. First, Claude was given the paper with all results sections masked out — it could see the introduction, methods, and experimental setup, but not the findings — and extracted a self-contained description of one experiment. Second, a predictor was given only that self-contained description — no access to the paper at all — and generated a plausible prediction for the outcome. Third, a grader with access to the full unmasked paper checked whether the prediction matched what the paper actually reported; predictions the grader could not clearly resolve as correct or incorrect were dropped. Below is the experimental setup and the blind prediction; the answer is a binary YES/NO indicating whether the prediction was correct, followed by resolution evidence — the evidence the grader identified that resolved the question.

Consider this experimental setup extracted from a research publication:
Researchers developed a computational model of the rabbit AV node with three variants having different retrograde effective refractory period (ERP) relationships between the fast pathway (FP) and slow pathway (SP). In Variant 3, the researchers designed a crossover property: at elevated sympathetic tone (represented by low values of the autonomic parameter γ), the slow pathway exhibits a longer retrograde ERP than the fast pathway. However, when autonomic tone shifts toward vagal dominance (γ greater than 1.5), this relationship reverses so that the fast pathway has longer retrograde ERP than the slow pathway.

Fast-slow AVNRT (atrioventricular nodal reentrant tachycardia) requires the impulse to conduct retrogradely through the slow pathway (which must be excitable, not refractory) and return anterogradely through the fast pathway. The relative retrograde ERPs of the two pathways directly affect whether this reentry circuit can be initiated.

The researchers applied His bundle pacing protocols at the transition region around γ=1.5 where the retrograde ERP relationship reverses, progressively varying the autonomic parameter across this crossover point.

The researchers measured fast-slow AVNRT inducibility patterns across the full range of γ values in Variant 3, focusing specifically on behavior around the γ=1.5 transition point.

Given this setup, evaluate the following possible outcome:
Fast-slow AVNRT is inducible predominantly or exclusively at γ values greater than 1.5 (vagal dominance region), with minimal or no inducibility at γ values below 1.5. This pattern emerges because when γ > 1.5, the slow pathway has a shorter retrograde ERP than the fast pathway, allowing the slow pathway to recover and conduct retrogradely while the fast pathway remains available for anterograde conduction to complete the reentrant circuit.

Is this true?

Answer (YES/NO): NO